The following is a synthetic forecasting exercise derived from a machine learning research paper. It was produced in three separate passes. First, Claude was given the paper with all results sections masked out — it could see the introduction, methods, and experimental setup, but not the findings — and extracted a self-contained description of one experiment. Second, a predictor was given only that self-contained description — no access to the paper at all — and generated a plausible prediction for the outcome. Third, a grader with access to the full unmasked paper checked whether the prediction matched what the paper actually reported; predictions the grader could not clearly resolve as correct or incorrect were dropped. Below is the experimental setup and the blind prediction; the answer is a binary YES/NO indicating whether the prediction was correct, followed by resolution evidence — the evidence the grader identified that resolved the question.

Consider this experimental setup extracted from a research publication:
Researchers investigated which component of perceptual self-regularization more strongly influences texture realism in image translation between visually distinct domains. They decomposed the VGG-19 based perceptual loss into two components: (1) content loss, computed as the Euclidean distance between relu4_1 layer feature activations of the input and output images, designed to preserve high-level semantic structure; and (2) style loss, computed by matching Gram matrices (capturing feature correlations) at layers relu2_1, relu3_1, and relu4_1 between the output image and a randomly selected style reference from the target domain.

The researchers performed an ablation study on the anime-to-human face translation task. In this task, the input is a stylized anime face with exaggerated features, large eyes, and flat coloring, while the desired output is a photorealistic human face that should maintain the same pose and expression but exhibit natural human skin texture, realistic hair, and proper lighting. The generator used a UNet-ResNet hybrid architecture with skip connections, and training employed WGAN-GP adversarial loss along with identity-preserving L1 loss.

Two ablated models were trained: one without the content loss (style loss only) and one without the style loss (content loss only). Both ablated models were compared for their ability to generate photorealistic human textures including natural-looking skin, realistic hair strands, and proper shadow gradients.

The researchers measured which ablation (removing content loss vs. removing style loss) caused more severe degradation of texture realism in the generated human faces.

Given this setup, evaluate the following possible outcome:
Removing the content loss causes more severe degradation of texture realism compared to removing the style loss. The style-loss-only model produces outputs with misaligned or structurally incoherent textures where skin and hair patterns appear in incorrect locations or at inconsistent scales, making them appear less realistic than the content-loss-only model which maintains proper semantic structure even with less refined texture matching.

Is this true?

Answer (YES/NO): NO